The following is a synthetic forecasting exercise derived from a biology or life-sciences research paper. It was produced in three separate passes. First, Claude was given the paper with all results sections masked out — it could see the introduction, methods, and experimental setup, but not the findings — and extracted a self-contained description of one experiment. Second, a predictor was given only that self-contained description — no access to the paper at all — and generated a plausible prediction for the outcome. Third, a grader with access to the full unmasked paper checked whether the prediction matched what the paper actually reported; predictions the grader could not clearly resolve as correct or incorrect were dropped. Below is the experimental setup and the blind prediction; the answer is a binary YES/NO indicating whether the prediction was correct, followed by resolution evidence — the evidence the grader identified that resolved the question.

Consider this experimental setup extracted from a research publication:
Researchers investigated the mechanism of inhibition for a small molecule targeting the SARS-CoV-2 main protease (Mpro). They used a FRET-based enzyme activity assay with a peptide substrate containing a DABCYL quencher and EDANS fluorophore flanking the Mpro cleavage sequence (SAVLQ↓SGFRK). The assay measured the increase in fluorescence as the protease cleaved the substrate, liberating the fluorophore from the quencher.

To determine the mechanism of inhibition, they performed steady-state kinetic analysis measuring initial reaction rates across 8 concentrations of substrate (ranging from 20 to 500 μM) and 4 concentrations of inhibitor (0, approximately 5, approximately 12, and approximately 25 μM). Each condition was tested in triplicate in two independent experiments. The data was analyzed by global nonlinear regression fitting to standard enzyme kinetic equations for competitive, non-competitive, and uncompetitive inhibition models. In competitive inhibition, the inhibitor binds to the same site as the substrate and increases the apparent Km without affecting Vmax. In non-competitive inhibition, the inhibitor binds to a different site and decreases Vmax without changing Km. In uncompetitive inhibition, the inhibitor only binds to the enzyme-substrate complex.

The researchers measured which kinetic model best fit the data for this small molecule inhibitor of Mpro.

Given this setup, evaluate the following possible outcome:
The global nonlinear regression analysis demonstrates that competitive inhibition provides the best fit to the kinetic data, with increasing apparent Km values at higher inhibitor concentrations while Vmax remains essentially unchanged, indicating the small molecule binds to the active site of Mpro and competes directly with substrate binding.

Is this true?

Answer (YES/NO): YES